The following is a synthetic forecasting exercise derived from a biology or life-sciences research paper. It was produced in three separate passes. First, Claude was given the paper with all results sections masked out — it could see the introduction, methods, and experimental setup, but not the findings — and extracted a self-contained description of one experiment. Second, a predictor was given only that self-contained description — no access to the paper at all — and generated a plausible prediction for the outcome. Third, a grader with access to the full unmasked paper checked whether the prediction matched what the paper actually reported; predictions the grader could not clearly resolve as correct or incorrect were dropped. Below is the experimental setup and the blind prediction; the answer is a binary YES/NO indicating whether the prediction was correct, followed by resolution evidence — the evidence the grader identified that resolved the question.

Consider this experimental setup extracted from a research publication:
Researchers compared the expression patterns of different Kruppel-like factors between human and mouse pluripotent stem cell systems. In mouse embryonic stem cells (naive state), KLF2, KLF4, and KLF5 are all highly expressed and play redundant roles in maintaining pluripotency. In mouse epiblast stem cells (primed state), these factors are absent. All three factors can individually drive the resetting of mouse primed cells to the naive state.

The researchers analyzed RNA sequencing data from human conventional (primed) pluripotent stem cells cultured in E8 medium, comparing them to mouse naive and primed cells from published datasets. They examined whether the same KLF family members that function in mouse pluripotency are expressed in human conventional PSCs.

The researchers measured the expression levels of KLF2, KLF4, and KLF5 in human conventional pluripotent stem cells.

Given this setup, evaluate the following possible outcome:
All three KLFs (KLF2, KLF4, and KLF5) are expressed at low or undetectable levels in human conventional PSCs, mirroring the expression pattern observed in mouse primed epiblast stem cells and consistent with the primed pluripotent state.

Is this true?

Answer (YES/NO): YES